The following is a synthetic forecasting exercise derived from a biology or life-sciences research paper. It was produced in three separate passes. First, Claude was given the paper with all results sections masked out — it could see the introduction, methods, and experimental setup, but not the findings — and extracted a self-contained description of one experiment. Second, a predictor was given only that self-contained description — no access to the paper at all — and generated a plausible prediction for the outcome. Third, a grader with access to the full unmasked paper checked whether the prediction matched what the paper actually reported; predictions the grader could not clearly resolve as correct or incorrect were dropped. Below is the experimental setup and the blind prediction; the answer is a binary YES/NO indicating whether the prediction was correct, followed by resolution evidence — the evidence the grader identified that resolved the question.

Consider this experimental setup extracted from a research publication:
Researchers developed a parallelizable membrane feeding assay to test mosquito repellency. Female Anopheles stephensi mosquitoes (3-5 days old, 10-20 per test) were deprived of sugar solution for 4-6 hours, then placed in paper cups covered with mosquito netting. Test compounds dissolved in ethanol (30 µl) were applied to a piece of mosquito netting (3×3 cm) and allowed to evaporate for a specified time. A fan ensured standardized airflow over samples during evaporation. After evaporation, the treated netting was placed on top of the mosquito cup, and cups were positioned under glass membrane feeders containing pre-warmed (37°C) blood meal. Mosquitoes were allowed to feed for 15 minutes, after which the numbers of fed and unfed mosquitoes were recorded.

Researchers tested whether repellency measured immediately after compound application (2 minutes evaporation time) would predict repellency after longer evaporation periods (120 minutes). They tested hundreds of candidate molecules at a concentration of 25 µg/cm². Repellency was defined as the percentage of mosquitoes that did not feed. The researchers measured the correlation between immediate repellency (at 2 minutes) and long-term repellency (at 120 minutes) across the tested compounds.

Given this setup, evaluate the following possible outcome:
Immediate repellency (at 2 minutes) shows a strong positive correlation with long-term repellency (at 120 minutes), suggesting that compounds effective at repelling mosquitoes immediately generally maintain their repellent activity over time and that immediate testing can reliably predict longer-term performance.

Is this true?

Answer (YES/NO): NO